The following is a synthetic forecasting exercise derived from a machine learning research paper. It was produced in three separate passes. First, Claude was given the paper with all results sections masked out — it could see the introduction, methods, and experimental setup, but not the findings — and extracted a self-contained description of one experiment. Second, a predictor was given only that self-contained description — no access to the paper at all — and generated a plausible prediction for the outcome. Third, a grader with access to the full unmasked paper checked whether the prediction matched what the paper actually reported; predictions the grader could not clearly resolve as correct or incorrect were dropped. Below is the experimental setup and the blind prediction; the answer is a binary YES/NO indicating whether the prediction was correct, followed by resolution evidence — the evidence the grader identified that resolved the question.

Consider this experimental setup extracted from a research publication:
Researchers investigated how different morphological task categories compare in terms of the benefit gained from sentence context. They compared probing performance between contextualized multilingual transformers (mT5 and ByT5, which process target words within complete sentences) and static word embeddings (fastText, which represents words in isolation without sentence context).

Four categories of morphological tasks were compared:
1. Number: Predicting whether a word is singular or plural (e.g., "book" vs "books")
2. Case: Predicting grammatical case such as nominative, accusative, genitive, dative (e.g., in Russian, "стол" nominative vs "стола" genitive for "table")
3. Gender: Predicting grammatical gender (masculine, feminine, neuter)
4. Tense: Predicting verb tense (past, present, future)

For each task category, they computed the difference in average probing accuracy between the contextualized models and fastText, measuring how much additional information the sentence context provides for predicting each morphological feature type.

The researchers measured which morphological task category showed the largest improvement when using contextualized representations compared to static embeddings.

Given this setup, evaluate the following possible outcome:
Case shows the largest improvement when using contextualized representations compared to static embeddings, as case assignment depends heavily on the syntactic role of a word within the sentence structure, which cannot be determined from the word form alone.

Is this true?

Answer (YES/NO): YES